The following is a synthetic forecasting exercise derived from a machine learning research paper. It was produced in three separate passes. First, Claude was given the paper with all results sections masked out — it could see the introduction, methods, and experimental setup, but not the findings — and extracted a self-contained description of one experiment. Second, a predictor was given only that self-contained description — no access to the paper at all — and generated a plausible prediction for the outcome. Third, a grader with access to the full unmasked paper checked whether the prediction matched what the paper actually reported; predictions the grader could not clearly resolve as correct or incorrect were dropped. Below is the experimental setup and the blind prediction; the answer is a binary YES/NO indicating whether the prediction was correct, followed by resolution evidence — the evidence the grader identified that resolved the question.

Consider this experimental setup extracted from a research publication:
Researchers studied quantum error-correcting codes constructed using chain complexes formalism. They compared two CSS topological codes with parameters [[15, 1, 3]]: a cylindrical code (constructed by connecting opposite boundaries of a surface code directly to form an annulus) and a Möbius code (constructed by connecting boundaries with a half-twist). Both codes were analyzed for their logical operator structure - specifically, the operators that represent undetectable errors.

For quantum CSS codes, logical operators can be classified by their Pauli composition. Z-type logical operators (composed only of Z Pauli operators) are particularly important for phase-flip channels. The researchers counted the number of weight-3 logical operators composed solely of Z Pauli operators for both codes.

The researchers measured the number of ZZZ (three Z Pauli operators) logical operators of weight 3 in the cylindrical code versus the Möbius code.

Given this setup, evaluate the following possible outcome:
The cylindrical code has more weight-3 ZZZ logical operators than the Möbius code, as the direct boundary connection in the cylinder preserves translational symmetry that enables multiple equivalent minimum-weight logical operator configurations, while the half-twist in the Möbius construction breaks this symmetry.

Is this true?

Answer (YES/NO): YES